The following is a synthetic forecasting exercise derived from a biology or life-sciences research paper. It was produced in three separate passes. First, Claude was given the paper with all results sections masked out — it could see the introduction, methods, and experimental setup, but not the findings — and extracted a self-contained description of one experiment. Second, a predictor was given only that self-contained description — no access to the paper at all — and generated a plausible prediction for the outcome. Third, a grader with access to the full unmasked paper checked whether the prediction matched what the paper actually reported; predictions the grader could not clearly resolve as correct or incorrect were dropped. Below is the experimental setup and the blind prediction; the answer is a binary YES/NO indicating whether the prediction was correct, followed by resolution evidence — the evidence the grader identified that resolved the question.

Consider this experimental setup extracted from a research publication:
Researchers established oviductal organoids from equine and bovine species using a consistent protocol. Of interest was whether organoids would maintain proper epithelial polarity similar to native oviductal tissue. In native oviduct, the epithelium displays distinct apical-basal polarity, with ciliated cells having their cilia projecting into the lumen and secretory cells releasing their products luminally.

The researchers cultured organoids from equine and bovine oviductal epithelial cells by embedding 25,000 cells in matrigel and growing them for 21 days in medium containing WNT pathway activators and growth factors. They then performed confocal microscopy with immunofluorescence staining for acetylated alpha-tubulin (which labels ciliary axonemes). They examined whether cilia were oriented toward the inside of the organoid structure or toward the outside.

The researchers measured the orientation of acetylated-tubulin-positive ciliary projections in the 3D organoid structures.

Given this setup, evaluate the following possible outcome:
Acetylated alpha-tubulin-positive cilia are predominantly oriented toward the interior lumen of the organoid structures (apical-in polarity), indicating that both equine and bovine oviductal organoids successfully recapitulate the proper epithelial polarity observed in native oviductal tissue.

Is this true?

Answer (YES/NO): YES